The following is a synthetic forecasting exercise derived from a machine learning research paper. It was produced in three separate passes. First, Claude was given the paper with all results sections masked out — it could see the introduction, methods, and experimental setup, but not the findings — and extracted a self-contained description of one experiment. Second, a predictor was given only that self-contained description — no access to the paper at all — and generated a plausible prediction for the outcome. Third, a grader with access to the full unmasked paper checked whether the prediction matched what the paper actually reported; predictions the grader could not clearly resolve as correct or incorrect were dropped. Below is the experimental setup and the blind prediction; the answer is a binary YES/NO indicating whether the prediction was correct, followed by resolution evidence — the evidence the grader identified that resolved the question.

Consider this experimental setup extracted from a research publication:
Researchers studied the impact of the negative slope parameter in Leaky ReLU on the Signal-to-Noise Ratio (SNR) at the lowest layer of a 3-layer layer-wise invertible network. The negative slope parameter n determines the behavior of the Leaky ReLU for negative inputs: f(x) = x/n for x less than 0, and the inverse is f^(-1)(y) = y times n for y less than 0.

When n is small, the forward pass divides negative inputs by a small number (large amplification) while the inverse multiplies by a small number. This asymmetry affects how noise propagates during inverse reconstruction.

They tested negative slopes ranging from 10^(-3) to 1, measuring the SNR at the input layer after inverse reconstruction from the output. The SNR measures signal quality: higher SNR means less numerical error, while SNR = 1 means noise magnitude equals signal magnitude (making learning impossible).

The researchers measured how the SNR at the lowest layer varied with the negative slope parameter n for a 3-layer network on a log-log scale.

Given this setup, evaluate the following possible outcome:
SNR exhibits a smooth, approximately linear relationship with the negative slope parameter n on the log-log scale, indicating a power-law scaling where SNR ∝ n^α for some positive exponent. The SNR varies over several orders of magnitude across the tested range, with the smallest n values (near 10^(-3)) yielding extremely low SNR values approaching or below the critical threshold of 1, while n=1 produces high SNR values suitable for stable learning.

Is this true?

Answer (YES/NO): YES